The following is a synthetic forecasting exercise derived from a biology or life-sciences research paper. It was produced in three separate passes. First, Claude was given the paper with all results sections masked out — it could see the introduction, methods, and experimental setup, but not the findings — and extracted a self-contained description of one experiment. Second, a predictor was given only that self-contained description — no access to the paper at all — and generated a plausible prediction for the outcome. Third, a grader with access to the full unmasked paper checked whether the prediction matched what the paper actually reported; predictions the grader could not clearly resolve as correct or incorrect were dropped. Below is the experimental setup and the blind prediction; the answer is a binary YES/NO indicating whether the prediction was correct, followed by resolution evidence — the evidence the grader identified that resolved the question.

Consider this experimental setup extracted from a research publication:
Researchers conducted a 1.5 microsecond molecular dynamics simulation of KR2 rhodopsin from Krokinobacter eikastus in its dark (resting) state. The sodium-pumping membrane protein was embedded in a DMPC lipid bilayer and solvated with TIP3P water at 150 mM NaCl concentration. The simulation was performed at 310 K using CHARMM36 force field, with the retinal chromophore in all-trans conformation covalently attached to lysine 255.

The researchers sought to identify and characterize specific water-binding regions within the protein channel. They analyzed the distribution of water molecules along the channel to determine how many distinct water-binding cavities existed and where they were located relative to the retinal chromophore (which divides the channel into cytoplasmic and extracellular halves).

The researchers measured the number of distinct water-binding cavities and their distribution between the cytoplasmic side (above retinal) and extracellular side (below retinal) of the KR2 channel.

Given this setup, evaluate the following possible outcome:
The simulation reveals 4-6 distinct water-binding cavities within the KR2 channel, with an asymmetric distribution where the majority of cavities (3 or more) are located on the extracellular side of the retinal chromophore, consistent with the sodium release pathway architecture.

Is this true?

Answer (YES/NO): NO